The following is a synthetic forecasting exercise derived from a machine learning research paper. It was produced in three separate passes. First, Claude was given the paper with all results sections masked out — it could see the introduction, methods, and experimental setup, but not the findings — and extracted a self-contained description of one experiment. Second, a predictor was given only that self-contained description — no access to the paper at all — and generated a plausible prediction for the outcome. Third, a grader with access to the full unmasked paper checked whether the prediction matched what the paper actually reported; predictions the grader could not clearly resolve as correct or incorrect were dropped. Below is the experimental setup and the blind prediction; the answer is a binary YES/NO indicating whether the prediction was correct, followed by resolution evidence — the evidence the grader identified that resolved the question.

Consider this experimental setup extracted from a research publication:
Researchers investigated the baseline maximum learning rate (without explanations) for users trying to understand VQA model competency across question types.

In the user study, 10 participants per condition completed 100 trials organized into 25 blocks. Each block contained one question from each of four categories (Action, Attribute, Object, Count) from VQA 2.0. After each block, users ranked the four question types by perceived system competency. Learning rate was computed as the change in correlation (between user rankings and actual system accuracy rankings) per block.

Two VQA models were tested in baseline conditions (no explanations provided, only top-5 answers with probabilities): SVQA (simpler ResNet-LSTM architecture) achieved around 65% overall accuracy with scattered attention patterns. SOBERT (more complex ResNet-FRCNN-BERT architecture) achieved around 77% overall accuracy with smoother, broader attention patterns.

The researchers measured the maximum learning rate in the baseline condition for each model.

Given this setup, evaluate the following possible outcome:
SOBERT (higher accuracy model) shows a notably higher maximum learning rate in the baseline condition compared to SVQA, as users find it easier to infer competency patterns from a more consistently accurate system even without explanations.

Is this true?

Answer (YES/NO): YES